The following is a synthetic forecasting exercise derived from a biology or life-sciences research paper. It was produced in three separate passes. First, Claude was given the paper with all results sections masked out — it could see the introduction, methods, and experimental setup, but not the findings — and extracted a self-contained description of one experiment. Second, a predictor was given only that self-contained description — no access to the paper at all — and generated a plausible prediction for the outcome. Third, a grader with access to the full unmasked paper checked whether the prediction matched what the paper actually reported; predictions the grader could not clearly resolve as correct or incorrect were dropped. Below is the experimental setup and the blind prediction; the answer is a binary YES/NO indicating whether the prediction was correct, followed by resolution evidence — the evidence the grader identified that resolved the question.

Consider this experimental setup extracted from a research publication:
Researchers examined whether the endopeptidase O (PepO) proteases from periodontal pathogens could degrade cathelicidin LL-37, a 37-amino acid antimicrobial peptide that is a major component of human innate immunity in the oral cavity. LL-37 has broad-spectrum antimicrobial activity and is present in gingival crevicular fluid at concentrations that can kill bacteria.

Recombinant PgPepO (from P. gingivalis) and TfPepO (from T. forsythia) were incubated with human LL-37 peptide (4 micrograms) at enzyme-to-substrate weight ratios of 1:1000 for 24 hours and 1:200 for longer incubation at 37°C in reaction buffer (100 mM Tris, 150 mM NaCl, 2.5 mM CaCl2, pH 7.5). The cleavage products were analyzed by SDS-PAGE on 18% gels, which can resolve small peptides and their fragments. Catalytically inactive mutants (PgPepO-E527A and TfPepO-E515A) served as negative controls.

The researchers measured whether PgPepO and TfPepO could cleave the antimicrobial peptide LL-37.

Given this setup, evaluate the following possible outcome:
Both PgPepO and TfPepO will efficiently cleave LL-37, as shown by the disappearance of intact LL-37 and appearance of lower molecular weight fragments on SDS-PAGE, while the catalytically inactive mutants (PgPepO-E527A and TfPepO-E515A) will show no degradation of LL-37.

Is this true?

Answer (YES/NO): NO